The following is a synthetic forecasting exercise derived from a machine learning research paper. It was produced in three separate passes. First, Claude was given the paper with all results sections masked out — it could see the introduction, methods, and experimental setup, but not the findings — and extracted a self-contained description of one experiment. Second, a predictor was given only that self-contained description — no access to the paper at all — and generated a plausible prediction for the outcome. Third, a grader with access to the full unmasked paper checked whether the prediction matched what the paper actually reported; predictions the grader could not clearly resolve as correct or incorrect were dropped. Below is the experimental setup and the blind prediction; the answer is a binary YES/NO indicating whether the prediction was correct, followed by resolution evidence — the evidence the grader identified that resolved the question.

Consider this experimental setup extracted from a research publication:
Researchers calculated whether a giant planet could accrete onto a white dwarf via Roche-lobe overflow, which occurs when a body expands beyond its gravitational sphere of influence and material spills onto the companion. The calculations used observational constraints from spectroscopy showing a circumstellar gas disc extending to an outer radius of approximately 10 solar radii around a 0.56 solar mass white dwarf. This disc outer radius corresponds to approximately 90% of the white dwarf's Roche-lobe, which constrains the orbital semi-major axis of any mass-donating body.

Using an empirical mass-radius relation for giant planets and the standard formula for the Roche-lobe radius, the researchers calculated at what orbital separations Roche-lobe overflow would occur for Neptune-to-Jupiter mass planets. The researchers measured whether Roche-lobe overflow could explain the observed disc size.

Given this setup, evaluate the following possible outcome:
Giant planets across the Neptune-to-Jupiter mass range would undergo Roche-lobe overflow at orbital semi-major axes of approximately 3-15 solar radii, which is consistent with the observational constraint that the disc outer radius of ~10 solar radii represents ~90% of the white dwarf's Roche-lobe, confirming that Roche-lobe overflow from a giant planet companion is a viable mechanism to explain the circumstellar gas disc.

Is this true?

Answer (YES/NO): NO